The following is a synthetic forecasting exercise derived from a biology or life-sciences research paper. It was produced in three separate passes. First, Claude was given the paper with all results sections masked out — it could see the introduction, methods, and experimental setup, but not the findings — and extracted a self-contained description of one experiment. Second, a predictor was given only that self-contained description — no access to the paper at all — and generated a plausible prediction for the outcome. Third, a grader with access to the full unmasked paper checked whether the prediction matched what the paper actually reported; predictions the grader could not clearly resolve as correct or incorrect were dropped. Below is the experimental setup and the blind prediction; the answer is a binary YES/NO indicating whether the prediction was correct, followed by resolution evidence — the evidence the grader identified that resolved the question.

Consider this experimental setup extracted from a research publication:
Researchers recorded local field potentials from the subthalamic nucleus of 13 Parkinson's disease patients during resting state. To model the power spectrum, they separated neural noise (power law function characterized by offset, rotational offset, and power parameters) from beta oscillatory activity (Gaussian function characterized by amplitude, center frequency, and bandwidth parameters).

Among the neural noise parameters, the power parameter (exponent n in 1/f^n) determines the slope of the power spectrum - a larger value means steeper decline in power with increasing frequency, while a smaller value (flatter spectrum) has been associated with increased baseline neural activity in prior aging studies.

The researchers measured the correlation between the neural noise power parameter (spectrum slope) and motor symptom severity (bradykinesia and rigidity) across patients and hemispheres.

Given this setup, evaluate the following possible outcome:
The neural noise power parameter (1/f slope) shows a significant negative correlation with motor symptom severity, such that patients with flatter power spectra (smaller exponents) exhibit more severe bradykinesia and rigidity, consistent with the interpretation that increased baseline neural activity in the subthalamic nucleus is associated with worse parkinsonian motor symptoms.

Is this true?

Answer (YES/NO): NO